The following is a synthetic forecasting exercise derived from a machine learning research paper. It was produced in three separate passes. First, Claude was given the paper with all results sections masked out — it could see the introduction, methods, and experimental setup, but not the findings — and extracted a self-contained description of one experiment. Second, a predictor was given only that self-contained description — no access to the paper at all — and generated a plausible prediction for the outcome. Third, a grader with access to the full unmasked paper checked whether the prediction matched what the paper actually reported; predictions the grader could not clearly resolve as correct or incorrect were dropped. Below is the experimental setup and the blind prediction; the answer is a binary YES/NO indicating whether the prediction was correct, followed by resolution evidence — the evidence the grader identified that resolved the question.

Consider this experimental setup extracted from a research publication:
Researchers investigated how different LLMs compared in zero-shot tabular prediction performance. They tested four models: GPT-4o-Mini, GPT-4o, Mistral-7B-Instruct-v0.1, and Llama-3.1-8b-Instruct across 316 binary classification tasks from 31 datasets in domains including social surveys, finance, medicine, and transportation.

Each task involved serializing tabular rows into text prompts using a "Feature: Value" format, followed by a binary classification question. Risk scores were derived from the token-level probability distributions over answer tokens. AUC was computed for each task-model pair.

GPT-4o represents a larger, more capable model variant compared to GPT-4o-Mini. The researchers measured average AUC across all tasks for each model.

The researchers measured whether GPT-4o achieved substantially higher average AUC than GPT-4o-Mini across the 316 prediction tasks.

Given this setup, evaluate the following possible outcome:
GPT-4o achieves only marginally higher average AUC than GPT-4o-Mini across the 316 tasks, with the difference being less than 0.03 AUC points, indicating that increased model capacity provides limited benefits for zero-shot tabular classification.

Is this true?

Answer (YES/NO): NO